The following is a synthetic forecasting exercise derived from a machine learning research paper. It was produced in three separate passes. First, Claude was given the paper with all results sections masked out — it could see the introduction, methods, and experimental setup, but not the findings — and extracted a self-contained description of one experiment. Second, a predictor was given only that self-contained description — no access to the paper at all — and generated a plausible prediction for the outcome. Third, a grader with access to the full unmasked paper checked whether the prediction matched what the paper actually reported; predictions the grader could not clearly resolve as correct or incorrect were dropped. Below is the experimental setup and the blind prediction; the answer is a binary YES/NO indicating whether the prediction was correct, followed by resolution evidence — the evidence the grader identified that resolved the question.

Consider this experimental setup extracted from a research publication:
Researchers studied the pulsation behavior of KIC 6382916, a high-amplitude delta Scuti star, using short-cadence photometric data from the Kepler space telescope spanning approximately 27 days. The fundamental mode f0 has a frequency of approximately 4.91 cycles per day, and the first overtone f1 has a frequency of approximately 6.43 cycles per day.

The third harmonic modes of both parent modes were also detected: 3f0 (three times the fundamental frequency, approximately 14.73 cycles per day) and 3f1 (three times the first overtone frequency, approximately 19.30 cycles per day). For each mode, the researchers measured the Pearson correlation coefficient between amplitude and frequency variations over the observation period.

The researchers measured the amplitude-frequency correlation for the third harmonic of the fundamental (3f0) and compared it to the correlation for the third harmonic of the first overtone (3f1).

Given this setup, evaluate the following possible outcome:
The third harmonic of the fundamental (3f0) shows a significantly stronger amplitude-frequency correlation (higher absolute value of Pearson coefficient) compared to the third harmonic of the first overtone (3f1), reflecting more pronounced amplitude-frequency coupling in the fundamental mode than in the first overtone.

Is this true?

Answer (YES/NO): NO